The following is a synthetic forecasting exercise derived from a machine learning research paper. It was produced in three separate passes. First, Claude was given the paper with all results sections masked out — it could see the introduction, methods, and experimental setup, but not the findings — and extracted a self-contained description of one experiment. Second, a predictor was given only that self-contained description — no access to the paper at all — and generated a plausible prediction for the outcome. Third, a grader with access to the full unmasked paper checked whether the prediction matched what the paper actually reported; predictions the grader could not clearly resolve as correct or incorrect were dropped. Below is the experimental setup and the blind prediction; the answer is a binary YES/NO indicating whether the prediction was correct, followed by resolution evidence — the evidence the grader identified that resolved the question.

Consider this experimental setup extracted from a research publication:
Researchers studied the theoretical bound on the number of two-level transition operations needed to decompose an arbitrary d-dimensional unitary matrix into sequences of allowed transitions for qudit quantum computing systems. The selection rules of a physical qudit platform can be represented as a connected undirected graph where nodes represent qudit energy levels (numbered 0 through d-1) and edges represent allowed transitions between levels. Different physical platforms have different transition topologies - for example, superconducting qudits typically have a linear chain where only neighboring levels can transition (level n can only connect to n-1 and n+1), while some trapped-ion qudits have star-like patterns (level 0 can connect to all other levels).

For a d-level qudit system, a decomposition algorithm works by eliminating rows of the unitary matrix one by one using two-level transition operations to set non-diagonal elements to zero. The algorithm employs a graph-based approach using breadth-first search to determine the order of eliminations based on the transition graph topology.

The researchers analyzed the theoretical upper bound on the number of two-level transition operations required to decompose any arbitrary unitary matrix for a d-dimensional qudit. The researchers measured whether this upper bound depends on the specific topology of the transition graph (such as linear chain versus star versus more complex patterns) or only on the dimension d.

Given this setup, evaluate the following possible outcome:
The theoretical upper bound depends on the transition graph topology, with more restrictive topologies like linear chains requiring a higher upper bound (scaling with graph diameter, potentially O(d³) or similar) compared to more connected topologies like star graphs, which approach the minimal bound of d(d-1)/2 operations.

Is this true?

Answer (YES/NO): NO